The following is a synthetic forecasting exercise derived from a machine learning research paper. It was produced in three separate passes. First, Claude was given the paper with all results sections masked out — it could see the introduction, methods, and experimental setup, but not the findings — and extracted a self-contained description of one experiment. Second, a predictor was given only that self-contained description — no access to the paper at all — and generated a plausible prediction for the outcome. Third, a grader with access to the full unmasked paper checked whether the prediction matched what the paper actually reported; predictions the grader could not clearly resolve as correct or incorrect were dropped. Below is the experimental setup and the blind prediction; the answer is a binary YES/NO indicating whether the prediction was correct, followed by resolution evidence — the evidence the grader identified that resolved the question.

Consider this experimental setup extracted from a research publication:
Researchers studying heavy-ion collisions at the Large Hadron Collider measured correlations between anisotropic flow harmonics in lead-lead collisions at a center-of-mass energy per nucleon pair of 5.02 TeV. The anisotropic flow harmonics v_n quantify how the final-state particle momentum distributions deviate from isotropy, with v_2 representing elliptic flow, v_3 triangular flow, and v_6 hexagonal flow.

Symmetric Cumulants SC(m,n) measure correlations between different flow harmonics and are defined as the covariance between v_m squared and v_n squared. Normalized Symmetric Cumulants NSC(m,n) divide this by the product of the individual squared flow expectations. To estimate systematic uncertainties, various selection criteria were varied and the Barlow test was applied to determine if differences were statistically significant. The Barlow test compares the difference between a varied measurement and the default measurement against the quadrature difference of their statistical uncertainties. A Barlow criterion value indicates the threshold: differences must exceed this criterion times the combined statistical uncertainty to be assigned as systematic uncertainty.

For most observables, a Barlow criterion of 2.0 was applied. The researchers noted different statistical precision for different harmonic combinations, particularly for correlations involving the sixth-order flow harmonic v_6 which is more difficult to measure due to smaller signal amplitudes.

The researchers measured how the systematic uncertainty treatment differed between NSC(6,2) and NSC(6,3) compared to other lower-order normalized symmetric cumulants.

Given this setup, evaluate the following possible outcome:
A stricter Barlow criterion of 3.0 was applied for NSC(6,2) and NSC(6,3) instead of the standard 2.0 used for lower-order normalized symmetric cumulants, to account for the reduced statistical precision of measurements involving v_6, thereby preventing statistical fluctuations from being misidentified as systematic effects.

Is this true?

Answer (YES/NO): NO